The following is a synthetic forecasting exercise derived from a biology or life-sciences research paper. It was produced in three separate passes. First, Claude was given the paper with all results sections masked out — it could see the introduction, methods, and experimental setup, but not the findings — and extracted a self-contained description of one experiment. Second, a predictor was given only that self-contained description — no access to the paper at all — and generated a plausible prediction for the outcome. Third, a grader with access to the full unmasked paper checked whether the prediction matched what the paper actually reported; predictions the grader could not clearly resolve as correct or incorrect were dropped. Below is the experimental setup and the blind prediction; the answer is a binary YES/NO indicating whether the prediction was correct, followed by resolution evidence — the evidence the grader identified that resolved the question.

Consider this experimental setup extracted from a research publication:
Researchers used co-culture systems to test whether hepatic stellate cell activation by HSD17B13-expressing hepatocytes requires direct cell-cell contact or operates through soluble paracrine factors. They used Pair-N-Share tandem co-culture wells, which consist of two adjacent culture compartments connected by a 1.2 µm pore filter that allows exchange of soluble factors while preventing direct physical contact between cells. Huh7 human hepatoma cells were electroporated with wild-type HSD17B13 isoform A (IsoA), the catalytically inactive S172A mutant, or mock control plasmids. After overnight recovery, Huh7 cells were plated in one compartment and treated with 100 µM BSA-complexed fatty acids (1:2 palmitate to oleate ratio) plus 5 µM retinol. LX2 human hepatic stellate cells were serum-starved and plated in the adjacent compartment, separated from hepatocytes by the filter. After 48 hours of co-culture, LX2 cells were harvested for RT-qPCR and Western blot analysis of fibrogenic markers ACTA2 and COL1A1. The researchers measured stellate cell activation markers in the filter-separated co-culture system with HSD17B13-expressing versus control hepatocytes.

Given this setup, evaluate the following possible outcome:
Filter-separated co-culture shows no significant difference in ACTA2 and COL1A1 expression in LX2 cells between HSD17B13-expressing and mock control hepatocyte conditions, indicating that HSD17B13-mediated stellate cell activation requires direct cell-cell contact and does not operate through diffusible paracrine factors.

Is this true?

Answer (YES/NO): NO